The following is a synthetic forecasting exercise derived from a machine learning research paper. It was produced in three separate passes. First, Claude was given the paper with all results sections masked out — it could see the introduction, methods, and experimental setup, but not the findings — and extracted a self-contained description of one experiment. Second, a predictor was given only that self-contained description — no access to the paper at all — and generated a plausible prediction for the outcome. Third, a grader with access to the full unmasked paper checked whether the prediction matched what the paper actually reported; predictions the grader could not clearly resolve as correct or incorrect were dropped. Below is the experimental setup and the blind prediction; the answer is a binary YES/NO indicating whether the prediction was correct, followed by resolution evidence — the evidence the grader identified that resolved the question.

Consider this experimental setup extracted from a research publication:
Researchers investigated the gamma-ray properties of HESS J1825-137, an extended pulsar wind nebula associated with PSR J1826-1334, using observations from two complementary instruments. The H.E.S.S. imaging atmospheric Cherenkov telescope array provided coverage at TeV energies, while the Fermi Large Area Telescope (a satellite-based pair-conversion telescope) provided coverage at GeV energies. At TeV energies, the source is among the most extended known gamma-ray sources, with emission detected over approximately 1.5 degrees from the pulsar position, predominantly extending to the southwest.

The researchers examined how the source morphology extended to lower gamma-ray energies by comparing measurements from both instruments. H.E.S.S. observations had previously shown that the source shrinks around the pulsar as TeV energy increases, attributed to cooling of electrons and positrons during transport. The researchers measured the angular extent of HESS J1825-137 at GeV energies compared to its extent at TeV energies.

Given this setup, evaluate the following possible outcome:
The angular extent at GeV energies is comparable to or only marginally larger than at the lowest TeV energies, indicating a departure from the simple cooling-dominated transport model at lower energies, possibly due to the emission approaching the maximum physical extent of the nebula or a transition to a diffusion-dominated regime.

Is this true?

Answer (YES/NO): NO